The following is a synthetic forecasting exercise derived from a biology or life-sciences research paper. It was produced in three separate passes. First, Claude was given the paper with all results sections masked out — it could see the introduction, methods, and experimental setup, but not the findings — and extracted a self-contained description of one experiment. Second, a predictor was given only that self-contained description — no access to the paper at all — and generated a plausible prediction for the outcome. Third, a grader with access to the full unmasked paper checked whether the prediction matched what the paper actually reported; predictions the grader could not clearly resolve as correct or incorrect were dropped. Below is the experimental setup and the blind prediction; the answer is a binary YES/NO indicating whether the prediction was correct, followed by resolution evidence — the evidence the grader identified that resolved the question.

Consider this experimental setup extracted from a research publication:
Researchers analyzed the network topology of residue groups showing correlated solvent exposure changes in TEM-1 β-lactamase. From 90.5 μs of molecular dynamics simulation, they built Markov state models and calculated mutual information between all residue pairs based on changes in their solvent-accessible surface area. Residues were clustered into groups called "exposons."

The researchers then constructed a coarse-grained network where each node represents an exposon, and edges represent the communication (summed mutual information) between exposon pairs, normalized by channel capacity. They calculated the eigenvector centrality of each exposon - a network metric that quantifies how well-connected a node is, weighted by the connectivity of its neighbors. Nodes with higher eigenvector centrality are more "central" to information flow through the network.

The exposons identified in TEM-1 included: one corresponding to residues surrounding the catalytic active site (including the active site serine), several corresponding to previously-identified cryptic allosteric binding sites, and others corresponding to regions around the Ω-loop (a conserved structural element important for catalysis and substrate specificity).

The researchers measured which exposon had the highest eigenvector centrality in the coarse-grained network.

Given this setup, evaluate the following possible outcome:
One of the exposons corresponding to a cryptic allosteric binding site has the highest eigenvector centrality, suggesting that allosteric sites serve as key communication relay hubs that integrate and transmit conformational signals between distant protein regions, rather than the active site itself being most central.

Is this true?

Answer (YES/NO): NO